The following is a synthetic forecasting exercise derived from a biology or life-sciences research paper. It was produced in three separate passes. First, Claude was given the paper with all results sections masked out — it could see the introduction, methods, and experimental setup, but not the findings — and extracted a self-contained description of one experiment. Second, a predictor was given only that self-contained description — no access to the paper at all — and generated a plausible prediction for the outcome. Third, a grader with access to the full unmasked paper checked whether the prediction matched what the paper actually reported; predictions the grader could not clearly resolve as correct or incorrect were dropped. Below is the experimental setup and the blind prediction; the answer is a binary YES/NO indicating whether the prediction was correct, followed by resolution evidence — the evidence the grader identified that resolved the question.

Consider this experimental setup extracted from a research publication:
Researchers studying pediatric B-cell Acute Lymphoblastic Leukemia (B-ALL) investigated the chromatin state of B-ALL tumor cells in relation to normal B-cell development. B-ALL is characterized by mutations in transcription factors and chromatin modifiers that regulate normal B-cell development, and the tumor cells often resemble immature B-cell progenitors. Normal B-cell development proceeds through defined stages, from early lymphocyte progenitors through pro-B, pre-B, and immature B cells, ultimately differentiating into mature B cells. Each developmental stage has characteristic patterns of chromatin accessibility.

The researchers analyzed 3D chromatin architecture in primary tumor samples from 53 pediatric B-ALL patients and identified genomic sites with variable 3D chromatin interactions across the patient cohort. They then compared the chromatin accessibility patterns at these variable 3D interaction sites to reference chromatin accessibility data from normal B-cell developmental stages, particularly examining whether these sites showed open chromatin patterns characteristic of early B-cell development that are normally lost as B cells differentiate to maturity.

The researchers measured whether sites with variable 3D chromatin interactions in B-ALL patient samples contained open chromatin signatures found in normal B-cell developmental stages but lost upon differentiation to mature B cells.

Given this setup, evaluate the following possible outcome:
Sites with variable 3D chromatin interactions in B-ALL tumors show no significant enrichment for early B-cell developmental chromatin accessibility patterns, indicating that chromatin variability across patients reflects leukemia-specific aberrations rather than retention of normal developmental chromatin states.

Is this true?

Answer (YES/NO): NO